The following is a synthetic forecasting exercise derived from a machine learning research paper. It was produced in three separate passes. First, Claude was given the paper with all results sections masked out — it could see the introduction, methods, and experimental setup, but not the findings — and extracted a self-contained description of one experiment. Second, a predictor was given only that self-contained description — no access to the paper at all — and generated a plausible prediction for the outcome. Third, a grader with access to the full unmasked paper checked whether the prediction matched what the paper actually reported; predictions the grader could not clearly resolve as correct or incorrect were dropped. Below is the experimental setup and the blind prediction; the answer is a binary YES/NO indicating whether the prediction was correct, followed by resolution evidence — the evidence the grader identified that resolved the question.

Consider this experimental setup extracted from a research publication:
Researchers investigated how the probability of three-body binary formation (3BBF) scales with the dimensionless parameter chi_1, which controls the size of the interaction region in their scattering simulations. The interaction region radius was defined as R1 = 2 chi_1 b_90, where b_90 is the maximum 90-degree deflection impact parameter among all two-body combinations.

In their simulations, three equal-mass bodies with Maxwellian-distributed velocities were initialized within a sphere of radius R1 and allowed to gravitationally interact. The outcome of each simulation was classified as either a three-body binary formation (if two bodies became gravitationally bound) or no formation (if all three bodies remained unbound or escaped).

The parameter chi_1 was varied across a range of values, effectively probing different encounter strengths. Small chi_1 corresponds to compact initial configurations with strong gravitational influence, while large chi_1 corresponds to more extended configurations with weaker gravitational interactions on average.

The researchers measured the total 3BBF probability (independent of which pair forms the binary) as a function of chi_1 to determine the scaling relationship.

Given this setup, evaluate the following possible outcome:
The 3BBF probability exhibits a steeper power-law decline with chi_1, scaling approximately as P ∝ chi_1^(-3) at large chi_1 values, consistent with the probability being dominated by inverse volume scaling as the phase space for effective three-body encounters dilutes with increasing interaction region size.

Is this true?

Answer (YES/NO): NO